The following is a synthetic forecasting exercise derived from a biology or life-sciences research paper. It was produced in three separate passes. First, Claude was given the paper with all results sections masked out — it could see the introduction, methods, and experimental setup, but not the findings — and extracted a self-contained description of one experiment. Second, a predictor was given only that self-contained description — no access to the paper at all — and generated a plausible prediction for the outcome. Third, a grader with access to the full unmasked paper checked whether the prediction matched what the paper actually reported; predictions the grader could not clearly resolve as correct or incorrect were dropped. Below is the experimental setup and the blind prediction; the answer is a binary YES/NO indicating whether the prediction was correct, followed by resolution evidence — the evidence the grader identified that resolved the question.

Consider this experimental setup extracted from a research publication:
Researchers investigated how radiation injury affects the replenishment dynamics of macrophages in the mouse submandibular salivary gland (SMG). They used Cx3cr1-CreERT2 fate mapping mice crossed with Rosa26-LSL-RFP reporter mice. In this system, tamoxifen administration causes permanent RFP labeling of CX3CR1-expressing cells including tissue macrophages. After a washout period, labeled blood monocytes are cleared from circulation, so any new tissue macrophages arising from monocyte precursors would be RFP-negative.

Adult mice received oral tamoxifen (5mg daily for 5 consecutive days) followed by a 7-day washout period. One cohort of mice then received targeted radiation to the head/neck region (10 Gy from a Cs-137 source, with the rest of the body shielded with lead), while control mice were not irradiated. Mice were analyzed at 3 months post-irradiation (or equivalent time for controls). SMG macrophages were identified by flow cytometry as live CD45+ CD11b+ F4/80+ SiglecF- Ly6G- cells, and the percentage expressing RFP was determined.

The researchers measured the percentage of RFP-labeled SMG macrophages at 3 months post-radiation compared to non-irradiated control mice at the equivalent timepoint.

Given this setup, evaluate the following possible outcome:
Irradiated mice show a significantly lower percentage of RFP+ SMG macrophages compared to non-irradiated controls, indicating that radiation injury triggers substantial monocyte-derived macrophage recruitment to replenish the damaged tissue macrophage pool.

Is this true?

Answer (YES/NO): YES